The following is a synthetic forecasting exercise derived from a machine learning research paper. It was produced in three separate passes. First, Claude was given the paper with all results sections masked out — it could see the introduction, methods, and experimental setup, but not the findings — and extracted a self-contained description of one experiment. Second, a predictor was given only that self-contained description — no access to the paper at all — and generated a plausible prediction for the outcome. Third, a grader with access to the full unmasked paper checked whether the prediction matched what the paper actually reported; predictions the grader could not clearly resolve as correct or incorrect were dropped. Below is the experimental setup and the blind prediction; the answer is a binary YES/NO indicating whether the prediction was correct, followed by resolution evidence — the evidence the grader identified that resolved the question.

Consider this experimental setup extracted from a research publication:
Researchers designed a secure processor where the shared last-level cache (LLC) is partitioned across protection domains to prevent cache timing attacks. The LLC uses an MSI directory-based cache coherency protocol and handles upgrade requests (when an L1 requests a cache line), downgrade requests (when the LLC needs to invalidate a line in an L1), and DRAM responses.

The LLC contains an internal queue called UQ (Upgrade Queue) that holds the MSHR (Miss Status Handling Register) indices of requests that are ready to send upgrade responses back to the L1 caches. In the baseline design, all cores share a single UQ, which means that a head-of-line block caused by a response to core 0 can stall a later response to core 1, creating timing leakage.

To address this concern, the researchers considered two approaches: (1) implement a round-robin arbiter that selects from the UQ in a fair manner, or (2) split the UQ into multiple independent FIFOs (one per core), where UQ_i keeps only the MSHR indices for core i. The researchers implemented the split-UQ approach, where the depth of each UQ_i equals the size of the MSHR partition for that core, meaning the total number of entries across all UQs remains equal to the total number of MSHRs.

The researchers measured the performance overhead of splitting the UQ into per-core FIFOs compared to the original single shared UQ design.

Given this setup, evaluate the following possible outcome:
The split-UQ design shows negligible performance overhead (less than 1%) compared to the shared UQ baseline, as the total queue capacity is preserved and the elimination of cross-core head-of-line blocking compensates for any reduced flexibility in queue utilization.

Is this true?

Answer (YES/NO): YES